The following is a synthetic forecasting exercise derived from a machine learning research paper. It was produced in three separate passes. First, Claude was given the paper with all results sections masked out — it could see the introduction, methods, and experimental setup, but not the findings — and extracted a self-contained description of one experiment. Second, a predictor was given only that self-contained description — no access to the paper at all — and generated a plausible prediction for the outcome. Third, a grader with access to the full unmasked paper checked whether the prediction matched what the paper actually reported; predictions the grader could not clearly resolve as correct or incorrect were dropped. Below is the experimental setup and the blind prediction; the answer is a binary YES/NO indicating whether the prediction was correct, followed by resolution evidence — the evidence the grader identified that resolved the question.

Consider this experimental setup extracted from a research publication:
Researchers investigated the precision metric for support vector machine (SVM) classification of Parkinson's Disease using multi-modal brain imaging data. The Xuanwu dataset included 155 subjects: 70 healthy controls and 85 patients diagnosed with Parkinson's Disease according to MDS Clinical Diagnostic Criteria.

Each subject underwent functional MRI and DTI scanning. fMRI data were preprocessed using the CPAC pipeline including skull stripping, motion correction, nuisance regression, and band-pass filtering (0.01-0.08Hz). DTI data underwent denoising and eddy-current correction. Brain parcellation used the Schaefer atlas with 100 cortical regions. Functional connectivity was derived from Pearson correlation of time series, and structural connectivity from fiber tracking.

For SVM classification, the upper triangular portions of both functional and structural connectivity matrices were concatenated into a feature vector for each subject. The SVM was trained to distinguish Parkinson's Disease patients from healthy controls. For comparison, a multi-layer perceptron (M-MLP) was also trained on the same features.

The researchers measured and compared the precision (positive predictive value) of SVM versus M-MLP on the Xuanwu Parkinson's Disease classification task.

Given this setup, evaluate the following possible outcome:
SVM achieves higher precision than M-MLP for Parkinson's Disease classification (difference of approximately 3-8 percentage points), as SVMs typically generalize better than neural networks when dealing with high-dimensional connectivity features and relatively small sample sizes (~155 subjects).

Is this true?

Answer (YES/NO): NO